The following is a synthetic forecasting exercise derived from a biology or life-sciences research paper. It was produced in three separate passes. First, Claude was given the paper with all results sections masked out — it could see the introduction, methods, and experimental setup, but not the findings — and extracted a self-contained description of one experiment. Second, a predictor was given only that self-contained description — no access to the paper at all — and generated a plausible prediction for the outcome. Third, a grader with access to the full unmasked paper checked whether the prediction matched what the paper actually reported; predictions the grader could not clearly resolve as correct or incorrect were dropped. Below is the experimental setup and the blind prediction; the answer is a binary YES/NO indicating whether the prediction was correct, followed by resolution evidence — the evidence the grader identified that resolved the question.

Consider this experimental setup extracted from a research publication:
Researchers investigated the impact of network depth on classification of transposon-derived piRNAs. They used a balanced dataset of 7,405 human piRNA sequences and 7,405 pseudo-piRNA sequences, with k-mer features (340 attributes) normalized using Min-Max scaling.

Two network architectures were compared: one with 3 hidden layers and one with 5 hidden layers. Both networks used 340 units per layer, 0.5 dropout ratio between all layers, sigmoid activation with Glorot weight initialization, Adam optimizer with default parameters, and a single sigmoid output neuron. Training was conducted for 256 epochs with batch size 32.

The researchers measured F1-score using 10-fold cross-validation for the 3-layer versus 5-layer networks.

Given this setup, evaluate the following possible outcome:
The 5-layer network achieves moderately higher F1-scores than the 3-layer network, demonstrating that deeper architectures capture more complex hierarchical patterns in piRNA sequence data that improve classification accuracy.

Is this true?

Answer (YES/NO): NO